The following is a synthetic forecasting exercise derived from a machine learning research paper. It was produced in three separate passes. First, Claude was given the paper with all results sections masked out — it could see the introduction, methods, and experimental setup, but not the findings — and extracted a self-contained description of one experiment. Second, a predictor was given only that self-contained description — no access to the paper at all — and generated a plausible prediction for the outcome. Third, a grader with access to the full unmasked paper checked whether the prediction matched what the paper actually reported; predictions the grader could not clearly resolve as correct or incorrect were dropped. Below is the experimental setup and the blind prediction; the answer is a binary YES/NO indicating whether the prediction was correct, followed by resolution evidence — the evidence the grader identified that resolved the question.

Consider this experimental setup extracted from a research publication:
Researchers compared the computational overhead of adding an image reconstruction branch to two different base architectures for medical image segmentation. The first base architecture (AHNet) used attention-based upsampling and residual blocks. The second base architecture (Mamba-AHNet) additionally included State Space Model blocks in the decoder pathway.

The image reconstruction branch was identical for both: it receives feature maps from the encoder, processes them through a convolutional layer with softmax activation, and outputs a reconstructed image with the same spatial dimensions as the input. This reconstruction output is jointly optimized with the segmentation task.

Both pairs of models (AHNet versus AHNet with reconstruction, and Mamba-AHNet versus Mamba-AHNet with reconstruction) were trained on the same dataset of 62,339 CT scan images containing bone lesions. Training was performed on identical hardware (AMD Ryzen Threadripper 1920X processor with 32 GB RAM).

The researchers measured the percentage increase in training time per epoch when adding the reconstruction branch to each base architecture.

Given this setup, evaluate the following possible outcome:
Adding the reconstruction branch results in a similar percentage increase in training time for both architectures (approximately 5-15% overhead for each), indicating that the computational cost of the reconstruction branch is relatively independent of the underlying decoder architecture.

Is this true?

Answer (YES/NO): NO